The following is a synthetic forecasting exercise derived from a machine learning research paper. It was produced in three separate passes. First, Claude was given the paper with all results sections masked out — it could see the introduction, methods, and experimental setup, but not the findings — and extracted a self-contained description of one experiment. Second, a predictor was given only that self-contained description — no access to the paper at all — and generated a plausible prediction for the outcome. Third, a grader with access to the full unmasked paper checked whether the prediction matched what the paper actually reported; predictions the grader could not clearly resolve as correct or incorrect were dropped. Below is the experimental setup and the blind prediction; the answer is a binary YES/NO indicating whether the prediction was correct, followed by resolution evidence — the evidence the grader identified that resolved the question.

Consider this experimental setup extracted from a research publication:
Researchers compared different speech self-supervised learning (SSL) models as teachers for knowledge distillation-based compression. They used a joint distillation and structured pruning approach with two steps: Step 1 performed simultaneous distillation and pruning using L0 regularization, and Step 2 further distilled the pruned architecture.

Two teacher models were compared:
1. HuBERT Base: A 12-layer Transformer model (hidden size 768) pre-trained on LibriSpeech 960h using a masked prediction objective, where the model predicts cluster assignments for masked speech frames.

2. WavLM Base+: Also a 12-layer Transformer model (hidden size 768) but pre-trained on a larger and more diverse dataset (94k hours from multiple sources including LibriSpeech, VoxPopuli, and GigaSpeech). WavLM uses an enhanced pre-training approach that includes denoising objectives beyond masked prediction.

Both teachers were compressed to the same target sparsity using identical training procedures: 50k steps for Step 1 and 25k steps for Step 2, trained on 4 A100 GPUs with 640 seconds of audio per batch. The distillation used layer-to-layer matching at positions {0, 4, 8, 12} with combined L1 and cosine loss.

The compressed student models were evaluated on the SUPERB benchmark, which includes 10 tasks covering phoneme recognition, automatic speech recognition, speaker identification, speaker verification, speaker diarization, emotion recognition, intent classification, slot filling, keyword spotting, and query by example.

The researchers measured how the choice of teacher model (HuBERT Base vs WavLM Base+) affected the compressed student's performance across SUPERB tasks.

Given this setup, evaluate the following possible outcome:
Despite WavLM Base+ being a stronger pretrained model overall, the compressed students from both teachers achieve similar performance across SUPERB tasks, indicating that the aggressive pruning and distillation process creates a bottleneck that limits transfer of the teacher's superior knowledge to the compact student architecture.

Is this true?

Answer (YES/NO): NO